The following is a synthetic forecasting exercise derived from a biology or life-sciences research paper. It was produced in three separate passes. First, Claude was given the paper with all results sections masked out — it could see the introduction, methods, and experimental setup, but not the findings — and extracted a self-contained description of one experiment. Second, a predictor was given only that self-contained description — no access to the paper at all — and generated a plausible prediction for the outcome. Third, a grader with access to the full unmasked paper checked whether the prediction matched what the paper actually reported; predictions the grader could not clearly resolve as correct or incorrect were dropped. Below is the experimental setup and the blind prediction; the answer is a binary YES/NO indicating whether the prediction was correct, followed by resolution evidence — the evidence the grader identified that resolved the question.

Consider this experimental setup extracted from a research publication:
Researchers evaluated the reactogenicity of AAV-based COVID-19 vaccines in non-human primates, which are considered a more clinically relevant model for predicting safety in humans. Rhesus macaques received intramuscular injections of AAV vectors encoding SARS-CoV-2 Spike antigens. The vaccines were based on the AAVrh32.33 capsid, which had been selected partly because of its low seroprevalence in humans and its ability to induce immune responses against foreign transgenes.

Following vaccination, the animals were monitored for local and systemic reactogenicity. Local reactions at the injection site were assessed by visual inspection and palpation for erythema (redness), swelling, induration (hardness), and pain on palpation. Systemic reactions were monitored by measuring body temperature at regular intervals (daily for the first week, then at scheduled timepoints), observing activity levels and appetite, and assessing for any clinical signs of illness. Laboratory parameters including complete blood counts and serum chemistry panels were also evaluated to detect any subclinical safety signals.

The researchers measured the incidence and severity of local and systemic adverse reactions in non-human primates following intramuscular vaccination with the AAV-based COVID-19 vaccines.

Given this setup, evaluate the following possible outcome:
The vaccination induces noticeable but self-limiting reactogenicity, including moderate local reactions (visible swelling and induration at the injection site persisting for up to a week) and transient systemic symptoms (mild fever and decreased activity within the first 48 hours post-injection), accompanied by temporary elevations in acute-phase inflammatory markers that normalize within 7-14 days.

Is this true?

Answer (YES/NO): NO